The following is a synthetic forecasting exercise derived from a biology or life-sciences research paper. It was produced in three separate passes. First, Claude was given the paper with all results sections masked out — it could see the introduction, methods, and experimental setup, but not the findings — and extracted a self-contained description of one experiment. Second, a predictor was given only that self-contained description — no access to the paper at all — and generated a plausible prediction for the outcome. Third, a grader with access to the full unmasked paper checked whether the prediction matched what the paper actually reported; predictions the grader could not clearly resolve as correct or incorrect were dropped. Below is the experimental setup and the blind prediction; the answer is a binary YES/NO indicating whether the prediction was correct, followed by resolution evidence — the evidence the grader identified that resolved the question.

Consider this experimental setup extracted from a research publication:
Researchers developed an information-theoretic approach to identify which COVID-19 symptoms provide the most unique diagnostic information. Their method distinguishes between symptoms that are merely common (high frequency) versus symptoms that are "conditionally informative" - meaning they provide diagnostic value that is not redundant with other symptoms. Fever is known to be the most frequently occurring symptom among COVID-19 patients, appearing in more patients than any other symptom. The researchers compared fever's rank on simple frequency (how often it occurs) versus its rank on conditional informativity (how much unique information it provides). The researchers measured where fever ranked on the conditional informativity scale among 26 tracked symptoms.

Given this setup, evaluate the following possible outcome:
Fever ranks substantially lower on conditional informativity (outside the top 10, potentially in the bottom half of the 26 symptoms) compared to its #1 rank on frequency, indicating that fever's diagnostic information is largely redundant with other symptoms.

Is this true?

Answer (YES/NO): NO